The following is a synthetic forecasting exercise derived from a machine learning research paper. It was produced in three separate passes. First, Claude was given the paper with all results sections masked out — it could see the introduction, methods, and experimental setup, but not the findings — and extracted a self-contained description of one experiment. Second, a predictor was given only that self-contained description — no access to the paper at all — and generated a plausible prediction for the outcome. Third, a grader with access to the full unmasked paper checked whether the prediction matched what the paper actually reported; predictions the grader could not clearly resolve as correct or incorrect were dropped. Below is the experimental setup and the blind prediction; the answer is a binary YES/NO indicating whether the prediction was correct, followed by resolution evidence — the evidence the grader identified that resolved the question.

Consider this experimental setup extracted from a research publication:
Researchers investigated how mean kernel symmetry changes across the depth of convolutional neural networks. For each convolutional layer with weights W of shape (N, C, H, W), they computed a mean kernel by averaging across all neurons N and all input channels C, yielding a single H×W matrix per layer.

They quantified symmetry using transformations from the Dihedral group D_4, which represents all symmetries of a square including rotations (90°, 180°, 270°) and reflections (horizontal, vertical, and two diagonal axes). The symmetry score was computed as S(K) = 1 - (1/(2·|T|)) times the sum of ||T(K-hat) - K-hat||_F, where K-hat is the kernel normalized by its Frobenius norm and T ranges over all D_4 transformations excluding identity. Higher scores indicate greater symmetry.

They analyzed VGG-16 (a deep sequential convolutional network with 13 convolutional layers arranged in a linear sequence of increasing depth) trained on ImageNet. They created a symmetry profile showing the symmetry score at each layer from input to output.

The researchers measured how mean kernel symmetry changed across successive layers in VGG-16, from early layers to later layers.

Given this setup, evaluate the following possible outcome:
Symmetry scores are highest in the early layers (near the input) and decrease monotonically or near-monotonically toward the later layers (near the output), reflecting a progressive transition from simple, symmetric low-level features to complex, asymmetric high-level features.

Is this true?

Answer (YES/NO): NO